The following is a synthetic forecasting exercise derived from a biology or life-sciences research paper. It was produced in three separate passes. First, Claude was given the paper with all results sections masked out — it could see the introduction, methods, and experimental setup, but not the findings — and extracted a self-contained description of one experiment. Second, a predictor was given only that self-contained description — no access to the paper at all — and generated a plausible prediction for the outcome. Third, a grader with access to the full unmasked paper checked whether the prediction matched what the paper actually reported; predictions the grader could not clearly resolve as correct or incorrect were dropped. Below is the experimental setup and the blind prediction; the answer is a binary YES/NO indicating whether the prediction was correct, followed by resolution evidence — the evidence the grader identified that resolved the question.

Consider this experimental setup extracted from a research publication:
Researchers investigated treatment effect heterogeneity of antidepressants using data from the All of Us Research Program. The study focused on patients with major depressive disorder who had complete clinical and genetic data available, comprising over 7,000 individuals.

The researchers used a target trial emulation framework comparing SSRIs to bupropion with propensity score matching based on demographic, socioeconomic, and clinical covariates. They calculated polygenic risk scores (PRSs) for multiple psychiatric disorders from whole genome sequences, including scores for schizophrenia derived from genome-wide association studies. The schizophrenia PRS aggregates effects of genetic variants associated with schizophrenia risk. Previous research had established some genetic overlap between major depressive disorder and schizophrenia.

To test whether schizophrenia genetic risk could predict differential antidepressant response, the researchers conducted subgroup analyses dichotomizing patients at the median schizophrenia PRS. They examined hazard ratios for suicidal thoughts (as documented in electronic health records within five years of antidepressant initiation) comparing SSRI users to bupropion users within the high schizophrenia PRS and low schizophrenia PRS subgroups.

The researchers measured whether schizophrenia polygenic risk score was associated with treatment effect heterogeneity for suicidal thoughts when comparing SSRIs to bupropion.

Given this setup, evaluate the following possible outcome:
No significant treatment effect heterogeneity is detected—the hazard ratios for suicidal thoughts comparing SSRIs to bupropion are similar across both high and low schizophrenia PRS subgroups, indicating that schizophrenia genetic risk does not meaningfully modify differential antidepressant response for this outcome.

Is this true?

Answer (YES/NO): NO